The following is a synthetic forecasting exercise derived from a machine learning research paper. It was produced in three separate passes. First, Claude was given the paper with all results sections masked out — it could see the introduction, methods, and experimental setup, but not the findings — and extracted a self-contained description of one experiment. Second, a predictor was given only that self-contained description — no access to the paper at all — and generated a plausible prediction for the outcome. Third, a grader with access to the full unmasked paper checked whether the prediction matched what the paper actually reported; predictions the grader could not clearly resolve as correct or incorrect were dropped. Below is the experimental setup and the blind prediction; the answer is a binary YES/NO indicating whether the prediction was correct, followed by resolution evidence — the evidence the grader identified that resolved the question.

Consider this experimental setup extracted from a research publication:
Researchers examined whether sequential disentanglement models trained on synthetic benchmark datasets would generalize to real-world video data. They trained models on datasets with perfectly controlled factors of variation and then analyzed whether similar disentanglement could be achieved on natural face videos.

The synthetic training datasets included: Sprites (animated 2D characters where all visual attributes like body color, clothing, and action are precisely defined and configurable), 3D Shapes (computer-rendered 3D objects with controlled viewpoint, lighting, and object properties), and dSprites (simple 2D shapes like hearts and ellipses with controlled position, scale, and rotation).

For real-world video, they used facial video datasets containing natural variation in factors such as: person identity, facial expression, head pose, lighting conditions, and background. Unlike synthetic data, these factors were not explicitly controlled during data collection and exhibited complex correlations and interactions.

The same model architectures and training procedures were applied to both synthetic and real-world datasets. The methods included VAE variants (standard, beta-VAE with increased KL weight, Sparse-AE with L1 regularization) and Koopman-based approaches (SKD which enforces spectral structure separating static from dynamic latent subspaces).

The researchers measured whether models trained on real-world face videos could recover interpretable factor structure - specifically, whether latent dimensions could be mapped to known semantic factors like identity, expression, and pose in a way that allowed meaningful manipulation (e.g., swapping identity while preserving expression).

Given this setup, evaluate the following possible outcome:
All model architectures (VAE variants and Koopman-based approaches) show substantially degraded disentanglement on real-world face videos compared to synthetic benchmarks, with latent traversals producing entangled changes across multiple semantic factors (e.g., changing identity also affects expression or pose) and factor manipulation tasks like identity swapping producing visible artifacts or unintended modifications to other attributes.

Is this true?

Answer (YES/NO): YES